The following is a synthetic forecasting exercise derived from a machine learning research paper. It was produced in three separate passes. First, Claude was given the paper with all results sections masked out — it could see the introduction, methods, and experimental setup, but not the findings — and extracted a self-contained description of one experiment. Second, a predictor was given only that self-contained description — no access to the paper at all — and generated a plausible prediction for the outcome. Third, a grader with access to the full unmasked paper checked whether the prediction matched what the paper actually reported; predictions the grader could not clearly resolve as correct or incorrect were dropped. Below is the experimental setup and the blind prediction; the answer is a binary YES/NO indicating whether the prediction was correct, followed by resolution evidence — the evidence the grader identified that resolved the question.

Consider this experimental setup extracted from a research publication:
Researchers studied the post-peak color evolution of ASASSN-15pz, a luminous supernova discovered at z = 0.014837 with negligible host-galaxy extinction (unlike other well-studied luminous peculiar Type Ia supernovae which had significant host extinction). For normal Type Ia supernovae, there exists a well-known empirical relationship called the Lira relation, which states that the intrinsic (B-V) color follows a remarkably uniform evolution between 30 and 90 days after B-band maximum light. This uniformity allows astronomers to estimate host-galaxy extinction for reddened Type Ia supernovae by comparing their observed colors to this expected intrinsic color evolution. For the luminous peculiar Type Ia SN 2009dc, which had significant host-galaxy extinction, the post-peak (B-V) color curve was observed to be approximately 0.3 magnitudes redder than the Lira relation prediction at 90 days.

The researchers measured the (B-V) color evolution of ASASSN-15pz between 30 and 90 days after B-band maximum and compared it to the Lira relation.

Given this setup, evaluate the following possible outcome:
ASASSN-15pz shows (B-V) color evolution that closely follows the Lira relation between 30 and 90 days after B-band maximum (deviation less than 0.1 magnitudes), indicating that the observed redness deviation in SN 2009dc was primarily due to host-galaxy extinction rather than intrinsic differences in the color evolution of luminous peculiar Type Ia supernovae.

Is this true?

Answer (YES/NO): NO